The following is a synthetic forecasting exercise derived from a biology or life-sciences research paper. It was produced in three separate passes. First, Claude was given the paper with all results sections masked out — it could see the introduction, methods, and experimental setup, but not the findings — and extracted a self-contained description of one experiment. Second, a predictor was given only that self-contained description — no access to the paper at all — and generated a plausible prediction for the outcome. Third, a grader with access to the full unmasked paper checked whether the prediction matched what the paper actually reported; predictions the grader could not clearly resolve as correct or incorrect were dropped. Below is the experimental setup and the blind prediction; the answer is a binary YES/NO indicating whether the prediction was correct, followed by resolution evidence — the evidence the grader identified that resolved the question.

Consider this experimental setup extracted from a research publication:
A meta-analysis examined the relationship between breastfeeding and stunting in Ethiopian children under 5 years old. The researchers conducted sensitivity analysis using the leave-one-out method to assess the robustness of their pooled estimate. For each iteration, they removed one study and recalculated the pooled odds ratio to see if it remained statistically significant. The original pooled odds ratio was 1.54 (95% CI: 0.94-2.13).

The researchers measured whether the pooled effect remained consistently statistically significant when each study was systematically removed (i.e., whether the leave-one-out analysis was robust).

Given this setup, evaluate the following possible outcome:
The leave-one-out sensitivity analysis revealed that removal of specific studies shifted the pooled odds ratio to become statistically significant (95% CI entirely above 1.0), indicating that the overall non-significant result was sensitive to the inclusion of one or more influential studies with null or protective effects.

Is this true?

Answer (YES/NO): NO